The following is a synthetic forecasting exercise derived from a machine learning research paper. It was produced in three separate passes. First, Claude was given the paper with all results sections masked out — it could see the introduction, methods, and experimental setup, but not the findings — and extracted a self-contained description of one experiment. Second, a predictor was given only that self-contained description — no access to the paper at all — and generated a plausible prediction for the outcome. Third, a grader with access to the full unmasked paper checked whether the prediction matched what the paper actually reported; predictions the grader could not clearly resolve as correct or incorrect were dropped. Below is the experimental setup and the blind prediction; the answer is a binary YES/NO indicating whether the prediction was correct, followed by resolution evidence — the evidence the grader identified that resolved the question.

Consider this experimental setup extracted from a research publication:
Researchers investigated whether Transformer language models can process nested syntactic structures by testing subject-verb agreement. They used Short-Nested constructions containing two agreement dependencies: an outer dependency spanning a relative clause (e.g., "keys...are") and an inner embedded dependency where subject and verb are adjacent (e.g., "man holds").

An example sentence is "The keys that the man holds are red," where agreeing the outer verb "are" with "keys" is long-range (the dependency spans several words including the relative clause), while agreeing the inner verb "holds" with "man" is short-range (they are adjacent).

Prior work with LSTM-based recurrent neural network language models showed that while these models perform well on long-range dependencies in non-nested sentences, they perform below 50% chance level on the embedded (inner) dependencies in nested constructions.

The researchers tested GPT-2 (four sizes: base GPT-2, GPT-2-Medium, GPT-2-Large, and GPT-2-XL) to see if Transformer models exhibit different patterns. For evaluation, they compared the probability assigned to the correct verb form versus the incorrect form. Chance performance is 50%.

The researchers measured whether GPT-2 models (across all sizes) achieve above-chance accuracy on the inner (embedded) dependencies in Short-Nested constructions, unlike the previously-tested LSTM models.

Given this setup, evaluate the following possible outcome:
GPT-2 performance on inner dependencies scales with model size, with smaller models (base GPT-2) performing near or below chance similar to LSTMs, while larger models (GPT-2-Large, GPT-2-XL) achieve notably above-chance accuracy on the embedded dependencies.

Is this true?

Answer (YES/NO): NO